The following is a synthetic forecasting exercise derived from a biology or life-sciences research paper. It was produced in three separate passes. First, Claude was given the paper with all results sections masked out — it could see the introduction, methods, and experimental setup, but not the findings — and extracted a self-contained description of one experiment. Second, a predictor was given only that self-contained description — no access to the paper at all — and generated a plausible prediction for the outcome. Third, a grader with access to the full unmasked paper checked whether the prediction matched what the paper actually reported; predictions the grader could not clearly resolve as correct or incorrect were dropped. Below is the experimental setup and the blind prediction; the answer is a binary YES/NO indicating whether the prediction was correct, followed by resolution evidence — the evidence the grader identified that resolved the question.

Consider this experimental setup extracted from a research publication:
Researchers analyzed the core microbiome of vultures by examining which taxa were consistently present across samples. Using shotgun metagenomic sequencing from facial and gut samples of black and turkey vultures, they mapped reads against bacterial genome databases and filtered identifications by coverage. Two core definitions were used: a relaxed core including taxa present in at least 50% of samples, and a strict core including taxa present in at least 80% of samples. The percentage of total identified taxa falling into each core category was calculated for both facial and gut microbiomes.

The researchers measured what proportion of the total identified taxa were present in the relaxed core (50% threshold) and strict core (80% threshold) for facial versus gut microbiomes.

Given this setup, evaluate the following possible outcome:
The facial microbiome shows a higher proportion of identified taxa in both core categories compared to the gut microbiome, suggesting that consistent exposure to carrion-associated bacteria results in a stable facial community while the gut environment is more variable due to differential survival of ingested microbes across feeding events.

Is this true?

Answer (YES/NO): NO